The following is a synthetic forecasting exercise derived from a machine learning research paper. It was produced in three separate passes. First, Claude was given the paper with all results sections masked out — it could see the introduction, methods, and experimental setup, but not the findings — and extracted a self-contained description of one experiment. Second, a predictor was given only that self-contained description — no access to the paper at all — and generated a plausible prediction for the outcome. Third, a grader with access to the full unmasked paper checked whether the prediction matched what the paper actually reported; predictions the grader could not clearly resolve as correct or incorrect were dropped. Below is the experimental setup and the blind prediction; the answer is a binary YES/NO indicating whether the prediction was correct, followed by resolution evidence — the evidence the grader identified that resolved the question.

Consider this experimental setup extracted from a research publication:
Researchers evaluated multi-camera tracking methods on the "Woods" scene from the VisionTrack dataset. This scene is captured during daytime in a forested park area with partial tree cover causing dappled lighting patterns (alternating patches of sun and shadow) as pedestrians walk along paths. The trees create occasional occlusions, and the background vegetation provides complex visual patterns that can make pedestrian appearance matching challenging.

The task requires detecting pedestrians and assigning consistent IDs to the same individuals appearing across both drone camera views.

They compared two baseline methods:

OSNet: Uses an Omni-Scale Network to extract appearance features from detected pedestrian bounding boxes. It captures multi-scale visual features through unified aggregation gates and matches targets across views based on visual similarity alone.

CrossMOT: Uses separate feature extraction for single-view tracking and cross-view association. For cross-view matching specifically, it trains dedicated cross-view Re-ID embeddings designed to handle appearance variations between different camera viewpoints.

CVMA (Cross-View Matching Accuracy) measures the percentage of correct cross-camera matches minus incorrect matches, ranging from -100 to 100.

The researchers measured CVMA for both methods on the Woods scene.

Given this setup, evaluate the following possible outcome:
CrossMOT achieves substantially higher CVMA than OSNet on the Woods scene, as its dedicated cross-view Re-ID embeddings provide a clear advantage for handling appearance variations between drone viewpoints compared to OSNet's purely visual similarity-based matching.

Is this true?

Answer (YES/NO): NO